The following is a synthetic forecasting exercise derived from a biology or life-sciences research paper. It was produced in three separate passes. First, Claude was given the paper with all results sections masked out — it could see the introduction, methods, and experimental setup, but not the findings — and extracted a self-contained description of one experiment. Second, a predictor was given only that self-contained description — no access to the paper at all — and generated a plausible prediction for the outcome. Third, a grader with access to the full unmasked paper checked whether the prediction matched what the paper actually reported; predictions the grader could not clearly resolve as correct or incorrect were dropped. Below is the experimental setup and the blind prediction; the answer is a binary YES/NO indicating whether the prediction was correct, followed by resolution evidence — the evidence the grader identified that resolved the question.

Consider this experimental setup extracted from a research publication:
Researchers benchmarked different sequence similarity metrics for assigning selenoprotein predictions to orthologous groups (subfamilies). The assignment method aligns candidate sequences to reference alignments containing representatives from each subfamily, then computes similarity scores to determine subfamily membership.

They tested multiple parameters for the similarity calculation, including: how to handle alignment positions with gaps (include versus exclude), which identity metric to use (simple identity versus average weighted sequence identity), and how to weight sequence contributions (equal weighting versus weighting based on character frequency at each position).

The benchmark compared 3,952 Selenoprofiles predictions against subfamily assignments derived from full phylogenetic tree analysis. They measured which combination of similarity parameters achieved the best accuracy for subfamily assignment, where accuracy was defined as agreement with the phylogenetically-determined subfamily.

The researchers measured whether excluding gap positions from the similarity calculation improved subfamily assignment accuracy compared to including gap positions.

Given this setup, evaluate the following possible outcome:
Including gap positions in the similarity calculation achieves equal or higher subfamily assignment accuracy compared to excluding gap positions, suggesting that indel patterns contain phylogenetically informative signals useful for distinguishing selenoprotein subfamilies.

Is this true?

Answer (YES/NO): NO